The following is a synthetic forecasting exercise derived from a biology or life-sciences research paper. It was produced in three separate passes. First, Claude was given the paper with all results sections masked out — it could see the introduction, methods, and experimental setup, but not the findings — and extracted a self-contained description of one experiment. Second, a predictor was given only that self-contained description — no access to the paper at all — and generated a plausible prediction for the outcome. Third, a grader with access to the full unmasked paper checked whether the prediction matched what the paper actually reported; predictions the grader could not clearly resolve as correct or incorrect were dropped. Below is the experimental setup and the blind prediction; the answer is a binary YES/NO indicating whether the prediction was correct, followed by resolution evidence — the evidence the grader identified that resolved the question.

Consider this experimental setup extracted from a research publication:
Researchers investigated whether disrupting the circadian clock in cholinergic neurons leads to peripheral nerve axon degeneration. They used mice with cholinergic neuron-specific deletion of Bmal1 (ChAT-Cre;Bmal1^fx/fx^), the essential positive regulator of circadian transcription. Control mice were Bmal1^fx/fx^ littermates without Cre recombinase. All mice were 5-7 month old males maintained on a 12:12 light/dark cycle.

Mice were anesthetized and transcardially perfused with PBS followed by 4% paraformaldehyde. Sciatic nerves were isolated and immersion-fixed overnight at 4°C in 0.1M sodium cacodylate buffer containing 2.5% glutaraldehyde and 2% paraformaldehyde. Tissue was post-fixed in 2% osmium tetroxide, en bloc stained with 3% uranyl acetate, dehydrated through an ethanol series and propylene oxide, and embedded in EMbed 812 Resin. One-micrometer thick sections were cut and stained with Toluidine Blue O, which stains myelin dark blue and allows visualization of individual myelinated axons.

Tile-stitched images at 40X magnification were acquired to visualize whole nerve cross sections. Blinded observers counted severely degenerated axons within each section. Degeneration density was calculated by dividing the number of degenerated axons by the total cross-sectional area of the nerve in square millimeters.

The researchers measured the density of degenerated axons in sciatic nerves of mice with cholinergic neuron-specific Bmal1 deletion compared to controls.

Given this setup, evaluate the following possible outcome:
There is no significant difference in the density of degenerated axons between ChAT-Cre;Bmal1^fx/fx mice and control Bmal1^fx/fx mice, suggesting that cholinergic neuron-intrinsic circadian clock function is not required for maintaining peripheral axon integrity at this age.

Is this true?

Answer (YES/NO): NO